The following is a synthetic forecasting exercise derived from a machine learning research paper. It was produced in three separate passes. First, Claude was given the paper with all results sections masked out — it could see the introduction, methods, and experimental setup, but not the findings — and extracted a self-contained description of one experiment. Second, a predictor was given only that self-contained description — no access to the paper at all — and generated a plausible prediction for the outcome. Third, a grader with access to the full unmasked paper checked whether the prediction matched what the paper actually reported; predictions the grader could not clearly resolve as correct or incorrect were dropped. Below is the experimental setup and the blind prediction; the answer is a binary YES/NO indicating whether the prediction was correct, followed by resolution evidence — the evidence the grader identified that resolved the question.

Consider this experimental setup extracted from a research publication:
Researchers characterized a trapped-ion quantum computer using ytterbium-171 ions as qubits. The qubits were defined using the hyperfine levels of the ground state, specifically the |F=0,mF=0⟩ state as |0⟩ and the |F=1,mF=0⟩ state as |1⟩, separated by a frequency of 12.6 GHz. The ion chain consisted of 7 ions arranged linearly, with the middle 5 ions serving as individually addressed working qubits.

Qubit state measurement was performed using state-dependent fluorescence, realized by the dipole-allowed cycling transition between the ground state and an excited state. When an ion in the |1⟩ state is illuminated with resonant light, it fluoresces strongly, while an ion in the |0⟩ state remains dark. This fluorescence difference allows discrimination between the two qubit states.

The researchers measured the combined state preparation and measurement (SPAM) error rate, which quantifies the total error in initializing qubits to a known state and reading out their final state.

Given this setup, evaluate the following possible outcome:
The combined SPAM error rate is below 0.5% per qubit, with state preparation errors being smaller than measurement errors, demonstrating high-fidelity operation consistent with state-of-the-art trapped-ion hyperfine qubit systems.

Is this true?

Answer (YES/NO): NO